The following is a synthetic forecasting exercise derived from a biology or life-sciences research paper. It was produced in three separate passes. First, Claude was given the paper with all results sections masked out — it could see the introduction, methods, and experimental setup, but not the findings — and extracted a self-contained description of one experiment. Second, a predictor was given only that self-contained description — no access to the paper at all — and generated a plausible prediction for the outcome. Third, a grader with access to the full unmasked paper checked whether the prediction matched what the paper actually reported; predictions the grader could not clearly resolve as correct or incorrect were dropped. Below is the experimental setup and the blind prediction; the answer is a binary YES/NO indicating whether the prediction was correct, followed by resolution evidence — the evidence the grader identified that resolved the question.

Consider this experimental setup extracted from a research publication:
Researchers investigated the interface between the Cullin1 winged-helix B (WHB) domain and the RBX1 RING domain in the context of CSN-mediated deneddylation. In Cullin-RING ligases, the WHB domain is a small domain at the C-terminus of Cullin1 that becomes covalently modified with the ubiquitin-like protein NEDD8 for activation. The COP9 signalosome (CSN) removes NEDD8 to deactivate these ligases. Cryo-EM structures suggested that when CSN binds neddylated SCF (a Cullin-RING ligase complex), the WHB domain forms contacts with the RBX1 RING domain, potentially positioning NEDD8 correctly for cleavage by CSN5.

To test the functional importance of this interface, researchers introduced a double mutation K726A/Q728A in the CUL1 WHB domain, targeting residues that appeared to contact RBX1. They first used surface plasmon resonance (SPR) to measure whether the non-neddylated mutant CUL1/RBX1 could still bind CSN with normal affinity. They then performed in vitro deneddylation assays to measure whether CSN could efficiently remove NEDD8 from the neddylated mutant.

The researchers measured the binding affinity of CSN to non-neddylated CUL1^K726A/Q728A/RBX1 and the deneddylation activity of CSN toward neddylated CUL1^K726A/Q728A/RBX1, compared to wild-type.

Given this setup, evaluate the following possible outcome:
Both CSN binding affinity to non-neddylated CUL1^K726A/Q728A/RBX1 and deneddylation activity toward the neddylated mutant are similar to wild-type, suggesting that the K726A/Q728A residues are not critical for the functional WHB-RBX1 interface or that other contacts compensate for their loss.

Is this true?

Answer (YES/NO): NO